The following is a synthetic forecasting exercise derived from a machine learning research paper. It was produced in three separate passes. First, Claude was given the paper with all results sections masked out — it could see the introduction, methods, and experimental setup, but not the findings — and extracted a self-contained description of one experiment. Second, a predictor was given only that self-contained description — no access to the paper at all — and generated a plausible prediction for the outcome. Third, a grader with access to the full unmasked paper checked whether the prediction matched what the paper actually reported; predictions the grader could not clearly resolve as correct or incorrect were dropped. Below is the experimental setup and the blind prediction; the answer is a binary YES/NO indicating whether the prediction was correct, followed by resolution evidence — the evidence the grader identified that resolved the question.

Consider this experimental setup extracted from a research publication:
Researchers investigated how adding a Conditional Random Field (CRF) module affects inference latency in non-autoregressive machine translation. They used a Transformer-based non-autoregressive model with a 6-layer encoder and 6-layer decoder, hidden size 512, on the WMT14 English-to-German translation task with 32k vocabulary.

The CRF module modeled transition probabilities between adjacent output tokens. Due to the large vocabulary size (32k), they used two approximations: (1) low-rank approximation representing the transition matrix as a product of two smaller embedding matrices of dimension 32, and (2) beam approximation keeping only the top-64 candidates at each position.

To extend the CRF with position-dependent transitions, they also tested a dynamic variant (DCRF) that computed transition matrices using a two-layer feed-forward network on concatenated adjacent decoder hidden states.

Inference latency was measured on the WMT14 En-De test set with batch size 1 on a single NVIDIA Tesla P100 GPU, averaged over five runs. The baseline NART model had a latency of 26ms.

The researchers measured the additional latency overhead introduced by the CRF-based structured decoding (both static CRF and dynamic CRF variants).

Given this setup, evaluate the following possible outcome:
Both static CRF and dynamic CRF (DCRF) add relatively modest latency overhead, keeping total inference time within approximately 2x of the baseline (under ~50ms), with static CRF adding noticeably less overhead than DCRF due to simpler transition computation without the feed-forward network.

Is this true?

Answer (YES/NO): NO